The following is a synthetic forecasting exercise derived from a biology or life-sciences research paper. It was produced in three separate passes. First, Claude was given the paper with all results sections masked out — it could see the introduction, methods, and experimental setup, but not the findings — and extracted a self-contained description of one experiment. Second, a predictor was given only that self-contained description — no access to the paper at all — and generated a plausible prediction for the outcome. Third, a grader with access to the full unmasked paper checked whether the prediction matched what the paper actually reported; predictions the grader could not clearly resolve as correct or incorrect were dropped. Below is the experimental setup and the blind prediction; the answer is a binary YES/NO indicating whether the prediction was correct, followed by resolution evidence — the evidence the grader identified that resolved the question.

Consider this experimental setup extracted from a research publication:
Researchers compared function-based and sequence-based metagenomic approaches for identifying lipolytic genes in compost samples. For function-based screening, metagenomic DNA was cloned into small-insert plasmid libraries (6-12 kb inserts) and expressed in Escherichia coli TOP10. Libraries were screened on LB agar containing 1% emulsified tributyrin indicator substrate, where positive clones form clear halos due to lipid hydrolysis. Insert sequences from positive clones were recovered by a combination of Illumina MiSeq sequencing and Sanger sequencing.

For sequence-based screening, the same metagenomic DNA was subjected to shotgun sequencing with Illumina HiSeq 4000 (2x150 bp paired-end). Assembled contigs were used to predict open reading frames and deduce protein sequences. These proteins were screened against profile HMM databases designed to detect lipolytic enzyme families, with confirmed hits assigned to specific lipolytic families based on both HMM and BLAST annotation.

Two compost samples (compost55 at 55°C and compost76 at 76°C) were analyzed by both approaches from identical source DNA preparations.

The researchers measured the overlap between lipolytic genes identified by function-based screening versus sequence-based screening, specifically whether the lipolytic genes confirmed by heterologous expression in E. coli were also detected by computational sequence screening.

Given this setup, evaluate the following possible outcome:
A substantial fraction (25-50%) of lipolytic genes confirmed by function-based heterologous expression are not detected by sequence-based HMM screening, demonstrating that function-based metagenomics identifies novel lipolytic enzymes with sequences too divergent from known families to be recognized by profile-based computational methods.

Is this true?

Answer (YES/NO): YES